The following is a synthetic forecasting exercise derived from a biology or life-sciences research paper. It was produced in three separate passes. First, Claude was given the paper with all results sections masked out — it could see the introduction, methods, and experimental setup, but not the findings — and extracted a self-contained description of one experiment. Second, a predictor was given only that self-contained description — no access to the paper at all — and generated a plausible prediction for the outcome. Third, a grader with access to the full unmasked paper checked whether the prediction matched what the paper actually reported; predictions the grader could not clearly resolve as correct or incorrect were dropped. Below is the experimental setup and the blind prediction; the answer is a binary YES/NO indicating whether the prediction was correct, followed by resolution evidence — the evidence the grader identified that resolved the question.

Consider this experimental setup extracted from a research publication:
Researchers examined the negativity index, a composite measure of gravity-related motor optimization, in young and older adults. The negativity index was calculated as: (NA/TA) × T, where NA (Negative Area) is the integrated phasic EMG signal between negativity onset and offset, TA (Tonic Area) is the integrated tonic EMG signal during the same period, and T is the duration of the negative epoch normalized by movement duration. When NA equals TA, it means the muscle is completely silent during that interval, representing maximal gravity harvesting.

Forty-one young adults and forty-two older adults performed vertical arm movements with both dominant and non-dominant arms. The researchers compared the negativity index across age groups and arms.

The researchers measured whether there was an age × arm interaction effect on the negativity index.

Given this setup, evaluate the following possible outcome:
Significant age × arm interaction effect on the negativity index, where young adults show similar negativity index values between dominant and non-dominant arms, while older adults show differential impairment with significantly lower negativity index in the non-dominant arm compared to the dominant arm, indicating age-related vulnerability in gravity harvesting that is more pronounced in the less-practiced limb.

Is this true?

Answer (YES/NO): NO